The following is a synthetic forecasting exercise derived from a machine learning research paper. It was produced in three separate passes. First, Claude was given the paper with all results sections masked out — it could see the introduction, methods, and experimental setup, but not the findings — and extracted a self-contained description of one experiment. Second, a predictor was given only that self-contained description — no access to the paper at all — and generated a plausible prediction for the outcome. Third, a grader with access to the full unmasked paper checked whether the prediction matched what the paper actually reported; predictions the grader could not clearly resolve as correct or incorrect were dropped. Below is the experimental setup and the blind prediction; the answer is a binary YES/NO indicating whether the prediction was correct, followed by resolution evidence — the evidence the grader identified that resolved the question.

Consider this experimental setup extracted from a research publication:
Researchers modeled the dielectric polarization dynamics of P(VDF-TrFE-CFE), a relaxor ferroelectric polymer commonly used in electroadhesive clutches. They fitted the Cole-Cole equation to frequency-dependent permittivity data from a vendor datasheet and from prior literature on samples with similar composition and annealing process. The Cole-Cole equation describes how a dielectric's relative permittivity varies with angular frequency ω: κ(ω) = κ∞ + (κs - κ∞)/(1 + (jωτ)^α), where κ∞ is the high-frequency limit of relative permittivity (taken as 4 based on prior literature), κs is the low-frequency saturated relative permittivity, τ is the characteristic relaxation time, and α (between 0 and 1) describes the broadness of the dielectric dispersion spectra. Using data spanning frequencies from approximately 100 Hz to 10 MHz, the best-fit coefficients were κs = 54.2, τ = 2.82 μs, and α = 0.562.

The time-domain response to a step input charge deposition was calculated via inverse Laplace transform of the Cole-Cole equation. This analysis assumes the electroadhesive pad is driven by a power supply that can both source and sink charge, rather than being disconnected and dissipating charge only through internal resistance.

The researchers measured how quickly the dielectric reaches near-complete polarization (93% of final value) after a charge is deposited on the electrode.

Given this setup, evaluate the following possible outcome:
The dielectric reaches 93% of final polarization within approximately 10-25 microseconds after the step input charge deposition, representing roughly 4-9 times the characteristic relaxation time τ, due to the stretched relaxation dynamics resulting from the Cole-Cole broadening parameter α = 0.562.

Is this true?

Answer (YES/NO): NO